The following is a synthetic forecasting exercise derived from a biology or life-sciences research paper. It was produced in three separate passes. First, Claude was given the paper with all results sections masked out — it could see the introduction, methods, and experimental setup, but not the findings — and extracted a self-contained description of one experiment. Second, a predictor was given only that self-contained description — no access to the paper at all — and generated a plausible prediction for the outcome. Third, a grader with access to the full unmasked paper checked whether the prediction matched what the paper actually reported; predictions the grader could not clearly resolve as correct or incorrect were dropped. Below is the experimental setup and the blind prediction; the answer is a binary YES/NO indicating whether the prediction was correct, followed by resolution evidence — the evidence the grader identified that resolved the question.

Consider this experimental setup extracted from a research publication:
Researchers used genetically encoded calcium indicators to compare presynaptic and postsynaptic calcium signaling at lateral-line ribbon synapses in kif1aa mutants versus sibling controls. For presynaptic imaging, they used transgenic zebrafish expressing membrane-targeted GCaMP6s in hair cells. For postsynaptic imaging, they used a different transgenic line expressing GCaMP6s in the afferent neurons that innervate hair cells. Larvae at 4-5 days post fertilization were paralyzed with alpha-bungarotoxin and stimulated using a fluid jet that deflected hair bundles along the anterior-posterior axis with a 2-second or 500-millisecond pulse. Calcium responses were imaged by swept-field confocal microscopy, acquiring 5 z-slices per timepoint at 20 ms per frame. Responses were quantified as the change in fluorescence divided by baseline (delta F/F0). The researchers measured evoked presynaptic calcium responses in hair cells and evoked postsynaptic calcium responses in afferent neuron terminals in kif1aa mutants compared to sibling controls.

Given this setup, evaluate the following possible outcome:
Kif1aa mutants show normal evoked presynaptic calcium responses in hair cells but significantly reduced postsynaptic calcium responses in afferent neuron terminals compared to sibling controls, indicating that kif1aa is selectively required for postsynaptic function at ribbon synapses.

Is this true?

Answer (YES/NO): NO